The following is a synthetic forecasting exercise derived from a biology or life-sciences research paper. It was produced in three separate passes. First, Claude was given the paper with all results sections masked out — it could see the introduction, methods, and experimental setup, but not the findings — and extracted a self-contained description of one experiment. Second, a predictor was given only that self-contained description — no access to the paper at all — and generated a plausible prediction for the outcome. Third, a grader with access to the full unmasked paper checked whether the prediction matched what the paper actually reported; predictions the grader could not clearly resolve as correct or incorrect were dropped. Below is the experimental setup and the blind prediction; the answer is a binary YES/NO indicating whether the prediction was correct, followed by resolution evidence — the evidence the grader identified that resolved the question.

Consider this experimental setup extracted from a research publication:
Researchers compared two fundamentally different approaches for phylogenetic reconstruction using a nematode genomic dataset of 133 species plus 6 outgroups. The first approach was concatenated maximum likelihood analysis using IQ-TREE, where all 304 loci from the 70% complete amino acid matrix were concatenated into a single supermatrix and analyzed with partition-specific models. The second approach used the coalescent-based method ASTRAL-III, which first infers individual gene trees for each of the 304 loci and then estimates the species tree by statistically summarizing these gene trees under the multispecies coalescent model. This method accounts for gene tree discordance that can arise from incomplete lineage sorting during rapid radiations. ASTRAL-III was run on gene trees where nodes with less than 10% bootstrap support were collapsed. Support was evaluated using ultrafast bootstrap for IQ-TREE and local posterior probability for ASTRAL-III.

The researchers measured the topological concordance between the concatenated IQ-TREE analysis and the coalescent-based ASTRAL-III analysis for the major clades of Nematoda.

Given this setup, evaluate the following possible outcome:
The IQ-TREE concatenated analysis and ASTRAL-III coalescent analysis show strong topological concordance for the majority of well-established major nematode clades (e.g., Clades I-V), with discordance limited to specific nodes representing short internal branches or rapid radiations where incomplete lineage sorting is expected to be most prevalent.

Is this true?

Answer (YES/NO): NO